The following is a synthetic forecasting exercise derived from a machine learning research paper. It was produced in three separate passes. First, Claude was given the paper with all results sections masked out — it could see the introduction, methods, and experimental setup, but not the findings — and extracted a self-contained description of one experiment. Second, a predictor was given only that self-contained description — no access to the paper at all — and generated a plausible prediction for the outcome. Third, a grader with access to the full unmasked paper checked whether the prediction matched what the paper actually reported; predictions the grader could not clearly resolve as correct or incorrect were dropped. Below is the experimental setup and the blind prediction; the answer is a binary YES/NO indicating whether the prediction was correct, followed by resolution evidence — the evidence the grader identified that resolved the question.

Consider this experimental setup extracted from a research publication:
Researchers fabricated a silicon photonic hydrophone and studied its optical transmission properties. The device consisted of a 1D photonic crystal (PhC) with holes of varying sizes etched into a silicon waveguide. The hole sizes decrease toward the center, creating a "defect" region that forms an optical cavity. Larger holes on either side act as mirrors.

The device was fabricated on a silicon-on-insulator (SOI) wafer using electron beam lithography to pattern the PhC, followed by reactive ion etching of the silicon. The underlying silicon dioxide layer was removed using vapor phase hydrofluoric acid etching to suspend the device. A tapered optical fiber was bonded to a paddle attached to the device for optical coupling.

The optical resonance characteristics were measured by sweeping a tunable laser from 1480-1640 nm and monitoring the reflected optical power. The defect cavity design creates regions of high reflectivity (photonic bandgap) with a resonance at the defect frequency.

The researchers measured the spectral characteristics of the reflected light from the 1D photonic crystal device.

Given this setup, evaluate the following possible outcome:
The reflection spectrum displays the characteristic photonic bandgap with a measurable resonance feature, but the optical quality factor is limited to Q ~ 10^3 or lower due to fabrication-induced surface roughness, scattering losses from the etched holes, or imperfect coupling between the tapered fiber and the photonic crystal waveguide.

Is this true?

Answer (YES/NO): YES